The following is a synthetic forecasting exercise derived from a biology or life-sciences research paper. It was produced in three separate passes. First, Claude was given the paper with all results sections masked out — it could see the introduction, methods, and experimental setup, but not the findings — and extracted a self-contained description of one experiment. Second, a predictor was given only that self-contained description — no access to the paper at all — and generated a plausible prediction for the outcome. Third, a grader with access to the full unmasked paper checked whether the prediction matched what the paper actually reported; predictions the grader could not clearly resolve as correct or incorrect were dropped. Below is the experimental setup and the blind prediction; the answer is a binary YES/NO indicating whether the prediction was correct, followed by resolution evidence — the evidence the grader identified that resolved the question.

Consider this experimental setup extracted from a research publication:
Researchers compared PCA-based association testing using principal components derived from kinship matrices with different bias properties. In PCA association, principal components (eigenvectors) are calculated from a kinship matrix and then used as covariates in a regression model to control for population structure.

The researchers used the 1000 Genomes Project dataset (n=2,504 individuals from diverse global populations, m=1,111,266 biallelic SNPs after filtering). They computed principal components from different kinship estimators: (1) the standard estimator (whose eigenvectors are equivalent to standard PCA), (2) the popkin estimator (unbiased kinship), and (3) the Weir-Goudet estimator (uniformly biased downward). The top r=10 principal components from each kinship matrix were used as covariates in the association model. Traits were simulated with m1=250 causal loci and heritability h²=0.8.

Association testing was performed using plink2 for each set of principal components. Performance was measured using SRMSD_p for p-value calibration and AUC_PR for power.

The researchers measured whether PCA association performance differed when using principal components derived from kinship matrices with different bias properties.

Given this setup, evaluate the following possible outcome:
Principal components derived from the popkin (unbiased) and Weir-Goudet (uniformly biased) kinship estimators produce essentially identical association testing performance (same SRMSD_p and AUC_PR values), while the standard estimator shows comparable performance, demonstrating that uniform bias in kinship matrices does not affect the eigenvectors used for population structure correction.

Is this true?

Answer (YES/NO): NO